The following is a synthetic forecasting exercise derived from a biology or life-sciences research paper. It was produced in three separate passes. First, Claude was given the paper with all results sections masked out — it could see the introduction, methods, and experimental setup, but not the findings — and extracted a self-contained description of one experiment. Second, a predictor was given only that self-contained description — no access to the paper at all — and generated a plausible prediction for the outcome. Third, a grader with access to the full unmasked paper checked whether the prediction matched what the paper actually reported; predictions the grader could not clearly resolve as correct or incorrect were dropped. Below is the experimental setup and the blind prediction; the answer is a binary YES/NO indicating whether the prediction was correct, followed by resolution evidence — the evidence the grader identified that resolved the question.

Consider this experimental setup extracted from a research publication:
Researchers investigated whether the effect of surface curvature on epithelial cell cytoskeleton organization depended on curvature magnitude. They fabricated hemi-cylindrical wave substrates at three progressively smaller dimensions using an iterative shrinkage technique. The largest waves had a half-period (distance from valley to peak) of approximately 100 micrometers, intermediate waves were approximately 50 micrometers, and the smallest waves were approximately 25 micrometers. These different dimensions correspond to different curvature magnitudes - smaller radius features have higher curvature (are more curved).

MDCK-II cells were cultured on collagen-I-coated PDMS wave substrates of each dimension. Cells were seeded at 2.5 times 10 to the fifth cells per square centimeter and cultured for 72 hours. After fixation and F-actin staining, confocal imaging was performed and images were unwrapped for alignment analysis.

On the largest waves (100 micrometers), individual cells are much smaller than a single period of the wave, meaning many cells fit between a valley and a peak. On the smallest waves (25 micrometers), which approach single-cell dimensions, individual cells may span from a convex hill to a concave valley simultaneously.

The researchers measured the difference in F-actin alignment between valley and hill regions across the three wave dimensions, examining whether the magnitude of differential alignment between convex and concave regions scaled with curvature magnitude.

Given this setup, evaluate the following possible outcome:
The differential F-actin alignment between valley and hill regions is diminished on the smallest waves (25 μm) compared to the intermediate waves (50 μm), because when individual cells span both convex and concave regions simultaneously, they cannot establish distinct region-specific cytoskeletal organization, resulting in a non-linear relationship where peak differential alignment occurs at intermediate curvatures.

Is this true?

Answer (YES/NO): NO